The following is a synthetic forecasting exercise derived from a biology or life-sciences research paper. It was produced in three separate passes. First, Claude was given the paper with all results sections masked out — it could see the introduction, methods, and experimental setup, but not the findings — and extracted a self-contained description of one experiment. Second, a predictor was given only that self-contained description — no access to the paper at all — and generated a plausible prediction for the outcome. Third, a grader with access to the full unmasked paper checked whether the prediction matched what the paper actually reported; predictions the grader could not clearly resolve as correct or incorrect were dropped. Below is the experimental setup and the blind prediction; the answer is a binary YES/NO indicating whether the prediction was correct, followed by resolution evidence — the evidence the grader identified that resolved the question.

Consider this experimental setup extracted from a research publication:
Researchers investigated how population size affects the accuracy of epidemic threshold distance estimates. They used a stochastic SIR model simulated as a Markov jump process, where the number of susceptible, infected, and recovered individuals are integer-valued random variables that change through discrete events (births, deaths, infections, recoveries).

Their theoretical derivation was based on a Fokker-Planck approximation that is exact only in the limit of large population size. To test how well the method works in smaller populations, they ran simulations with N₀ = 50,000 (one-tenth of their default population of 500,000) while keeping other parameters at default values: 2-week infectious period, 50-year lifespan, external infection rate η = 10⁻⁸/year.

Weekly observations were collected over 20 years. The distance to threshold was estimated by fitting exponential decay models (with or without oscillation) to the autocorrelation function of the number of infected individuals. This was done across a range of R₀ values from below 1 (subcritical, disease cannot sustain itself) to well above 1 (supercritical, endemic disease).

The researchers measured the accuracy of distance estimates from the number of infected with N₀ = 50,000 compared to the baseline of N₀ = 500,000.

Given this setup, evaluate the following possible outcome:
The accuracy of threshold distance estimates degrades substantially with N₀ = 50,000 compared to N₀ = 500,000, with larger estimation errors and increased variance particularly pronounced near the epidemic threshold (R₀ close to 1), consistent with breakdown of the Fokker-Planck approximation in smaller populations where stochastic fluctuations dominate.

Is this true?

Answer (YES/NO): NO